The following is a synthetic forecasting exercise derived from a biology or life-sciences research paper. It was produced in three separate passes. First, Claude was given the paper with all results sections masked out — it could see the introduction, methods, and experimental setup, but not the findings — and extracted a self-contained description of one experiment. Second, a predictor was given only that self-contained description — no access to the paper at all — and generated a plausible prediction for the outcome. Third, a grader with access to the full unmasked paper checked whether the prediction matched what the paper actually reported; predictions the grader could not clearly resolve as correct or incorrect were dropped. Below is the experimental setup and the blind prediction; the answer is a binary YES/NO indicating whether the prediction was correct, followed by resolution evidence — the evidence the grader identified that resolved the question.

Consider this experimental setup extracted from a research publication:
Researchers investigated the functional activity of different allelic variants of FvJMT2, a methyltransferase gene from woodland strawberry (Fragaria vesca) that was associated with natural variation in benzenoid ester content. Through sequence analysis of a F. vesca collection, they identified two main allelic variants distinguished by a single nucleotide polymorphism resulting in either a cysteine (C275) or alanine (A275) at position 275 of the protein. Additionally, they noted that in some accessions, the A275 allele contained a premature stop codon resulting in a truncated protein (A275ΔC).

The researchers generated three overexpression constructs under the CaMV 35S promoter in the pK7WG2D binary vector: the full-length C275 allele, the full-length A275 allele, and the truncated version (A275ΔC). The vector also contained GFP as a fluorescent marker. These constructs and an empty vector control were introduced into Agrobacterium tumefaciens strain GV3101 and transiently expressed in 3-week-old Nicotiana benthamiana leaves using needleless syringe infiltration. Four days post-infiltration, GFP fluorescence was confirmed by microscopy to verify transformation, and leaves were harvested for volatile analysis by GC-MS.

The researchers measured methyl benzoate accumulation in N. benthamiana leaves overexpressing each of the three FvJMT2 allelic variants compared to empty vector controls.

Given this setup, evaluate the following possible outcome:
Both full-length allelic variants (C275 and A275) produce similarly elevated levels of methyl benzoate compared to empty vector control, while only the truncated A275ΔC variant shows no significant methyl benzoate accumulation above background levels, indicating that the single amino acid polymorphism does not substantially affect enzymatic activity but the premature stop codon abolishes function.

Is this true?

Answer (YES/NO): NO